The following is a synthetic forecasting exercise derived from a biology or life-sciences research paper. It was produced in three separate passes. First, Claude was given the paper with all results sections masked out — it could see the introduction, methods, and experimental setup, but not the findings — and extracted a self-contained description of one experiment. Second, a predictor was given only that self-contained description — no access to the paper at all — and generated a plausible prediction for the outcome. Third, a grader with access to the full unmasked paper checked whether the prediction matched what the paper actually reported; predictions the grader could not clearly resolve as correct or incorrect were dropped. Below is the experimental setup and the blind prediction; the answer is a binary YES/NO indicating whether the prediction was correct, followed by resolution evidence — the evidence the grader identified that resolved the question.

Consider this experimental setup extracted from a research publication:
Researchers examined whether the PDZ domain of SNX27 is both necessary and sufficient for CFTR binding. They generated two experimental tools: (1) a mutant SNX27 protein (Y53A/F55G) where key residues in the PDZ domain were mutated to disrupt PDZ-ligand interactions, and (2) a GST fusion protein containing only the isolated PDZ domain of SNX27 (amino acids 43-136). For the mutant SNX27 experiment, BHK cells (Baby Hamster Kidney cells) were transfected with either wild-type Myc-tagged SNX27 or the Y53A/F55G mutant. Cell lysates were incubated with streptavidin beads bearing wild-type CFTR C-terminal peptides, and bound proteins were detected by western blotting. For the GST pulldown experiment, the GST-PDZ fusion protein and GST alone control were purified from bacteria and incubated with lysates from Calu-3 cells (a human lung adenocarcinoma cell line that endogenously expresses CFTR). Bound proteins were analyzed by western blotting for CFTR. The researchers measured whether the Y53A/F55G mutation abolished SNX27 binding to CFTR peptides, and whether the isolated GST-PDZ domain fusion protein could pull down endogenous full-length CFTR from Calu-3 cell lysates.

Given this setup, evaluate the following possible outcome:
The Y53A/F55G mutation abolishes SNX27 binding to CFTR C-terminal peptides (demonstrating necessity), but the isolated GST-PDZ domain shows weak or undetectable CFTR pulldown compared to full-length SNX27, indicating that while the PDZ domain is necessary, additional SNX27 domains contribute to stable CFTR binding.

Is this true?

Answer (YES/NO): NO